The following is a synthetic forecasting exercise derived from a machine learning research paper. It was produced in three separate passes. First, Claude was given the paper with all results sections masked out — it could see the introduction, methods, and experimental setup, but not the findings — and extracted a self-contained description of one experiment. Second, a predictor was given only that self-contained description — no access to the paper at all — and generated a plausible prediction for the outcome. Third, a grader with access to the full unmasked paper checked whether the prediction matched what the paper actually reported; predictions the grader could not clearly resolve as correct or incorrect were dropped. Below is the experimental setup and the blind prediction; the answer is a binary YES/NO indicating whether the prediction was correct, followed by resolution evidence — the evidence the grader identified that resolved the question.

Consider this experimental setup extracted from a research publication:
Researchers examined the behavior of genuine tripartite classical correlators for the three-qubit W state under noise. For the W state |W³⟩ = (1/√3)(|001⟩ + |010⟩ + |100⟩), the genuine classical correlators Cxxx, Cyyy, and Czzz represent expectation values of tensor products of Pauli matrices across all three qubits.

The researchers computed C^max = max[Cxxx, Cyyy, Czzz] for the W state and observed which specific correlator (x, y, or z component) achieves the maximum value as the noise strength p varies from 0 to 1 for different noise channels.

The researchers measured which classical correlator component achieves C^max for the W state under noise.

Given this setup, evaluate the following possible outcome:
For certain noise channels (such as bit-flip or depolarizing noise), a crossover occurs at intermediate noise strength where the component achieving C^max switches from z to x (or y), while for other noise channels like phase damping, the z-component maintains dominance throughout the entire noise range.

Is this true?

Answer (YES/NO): NO